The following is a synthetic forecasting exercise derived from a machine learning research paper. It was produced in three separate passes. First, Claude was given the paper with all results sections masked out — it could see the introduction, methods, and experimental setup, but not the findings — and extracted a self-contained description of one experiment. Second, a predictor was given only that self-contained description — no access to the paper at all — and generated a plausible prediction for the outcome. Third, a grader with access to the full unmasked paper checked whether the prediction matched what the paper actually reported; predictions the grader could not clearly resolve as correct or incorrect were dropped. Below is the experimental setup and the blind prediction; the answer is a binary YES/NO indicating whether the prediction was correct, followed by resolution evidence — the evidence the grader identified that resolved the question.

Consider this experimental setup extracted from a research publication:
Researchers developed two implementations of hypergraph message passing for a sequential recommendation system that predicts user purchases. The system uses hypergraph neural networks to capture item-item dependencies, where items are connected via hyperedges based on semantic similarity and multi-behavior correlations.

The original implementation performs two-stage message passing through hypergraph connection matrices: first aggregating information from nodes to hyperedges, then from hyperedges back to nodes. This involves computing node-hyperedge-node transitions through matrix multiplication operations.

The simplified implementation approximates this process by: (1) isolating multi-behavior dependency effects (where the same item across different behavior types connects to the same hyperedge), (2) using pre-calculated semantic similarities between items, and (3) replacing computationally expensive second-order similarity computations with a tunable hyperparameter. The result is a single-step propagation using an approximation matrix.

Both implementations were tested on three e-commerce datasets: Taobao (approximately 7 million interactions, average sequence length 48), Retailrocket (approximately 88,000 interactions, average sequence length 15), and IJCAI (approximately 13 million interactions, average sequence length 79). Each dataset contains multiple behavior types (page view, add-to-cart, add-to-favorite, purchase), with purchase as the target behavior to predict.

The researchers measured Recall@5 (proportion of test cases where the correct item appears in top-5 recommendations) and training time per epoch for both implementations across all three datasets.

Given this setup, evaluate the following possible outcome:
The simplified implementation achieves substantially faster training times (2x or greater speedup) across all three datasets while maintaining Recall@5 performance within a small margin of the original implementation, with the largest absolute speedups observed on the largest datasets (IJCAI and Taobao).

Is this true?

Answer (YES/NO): YES